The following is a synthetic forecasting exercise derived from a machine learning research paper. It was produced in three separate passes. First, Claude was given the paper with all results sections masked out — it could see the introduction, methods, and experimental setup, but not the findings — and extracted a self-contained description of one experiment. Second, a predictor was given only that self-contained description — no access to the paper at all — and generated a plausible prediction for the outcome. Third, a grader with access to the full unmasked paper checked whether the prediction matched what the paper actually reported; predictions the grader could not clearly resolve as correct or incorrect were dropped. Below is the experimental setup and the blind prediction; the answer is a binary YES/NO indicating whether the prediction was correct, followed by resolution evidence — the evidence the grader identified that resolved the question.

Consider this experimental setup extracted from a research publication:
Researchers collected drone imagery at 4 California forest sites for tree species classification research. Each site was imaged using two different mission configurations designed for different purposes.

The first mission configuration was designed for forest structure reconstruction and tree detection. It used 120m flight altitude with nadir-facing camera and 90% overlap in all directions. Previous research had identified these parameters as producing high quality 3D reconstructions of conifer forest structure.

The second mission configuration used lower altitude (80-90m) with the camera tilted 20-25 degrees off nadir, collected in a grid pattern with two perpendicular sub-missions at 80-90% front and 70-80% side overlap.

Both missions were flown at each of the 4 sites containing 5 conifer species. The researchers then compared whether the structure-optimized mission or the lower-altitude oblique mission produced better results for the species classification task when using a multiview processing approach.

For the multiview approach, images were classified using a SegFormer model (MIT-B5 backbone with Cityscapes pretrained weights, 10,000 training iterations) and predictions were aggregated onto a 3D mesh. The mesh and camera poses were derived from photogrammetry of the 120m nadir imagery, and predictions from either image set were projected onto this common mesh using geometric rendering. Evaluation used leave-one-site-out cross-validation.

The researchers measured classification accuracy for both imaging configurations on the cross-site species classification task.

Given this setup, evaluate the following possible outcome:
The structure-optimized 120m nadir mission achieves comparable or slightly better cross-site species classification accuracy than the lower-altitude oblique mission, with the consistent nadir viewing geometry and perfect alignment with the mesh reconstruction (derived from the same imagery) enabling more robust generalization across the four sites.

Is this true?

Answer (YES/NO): NO